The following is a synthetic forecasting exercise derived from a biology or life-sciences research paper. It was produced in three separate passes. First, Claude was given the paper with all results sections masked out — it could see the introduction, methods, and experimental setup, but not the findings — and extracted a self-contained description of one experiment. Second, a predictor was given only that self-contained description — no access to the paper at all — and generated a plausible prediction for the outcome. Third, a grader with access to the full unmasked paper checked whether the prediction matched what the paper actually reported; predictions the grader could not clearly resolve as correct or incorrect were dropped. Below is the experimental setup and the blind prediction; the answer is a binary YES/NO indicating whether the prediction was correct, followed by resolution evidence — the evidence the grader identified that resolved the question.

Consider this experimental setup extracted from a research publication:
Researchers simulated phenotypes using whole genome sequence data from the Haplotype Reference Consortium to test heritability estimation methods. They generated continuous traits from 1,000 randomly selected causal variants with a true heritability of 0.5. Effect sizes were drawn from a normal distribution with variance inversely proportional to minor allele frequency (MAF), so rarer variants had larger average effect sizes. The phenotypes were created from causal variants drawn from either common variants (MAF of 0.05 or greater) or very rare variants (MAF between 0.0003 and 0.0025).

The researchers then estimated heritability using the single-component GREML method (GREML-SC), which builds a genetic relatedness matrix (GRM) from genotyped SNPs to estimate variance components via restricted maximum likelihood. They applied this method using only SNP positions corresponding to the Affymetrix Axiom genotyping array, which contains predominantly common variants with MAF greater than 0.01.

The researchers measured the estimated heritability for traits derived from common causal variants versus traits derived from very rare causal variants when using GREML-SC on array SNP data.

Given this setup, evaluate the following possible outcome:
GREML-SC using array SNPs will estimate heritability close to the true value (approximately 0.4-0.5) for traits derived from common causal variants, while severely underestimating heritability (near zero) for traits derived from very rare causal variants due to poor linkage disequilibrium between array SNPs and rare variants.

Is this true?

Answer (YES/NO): NO